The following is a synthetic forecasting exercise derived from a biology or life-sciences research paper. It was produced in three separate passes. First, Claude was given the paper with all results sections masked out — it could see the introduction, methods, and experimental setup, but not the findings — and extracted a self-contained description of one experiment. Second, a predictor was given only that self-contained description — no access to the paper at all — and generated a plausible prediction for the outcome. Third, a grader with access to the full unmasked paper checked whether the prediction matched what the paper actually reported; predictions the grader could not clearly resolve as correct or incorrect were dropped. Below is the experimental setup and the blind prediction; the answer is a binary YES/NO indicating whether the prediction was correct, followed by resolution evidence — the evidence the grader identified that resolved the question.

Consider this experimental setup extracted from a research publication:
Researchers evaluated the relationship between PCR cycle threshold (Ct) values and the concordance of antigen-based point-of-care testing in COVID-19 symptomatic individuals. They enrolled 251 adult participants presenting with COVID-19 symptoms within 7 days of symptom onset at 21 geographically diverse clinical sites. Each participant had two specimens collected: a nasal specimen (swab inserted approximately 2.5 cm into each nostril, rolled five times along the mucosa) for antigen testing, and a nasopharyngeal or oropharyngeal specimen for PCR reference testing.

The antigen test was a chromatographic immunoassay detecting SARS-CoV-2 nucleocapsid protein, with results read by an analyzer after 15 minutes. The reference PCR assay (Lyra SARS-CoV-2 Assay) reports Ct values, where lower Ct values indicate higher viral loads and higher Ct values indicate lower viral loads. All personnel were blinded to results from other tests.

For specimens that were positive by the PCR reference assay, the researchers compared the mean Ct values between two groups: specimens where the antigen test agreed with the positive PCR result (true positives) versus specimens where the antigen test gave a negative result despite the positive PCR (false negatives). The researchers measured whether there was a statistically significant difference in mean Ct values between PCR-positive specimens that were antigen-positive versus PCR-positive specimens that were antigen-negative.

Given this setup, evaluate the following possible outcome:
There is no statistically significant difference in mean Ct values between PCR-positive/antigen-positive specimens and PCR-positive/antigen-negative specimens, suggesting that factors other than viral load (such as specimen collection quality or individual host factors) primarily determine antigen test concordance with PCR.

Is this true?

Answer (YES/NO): NO